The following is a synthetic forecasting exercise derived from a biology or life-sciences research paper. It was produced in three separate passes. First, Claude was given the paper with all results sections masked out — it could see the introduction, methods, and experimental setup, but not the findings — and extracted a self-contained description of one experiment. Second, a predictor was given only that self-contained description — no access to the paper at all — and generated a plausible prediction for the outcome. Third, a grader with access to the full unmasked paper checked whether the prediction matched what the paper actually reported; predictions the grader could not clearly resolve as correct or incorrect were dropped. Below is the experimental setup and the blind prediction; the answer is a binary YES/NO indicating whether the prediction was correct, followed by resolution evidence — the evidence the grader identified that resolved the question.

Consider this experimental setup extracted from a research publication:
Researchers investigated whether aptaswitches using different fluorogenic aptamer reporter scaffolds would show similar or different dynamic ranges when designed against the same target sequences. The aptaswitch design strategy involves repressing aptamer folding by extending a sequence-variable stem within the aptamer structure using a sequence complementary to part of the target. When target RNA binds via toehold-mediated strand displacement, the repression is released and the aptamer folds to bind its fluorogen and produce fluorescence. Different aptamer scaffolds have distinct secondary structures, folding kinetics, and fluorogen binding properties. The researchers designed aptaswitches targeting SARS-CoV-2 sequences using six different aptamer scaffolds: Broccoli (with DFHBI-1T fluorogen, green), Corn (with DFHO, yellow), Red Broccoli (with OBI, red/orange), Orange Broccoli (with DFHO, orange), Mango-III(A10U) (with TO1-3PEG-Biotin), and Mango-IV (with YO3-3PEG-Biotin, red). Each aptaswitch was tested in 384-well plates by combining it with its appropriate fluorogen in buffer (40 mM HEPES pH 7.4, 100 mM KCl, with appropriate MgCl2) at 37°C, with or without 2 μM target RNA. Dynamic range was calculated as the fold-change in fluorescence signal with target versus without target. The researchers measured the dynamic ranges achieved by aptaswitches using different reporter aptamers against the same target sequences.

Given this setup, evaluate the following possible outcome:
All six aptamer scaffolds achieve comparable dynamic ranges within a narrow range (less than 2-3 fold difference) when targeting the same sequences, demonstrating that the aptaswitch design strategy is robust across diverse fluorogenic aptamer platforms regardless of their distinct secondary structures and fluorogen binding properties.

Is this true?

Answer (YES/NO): NO